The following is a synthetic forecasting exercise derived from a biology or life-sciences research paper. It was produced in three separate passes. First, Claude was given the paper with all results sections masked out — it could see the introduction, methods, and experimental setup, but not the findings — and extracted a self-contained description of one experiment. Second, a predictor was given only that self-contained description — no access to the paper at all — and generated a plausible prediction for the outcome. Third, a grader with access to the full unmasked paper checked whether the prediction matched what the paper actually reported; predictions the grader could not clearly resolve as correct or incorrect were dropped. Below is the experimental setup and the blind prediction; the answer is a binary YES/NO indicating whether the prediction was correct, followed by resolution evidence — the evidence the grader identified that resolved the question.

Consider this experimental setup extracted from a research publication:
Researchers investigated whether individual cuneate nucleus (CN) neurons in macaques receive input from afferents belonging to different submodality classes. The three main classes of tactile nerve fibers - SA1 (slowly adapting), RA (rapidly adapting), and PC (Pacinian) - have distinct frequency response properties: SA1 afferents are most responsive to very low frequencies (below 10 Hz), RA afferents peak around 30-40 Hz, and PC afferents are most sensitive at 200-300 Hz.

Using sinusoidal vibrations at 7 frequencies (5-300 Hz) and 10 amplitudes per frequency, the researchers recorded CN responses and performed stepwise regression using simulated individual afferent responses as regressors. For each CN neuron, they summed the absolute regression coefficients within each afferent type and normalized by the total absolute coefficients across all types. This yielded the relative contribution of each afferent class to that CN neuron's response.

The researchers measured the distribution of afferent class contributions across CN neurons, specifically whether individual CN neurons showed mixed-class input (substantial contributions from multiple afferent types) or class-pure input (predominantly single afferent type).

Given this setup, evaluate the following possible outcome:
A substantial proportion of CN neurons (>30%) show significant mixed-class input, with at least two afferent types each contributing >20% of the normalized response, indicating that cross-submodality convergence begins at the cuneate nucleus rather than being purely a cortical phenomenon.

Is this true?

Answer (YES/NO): YES